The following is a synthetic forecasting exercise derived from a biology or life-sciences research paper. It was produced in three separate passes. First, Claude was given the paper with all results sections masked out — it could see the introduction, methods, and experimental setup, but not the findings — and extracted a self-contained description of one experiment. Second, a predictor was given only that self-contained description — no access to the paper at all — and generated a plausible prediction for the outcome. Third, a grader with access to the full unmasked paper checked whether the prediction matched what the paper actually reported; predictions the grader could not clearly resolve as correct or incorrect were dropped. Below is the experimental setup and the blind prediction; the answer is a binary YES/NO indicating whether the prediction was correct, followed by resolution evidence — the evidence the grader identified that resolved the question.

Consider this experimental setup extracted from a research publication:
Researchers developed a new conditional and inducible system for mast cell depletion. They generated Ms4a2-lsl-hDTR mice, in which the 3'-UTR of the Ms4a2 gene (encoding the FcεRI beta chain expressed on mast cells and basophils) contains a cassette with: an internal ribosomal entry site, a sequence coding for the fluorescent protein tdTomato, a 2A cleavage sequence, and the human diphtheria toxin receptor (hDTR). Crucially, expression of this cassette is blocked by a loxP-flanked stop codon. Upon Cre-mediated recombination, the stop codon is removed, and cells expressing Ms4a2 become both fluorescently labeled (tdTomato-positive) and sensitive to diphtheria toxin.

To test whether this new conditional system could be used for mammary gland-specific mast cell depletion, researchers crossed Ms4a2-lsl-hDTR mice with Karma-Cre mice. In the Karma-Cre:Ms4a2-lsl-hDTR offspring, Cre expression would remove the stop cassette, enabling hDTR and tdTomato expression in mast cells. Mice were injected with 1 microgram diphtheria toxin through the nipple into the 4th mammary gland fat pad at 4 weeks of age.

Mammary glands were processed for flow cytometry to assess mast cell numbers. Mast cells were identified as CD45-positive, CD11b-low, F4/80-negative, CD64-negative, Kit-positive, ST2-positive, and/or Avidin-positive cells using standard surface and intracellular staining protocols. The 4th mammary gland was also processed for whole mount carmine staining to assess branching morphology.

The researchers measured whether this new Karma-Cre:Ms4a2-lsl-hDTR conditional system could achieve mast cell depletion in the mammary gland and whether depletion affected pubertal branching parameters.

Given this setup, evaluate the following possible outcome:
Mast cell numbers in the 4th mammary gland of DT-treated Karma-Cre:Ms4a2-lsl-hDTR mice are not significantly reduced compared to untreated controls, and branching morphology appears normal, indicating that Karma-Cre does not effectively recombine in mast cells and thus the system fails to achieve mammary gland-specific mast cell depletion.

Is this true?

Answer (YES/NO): NO